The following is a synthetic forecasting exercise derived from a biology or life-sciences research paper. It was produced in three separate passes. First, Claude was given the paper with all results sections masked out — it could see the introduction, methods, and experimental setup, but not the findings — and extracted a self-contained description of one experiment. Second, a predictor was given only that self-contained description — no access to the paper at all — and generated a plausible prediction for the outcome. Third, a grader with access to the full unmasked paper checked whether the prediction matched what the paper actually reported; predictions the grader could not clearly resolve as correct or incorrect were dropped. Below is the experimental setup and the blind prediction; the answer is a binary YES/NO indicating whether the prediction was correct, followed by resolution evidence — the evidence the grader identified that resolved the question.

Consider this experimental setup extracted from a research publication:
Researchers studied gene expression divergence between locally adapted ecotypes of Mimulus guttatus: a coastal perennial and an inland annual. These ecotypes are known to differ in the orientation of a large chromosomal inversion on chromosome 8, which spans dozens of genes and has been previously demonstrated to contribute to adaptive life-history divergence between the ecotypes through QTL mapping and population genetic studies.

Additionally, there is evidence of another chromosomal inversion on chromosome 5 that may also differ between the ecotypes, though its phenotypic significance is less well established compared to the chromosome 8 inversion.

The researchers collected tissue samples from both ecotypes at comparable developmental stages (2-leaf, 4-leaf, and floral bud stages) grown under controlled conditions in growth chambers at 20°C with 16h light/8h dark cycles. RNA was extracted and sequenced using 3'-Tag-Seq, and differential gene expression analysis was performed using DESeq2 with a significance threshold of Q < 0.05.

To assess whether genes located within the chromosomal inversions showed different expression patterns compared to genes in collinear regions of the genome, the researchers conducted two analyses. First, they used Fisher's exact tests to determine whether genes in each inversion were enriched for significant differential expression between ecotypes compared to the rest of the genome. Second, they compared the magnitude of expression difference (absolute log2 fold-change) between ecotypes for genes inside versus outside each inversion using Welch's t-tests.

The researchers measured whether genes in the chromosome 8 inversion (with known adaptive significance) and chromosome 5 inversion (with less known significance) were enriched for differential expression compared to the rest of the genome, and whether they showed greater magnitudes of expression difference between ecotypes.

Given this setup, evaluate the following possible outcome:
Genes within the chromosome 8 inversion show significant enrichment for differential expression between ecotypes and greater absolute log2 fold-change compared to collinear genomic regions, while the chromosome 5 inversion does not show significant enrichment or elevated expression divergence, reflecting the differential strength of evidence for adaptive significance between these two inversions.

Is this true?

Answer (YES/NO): NO